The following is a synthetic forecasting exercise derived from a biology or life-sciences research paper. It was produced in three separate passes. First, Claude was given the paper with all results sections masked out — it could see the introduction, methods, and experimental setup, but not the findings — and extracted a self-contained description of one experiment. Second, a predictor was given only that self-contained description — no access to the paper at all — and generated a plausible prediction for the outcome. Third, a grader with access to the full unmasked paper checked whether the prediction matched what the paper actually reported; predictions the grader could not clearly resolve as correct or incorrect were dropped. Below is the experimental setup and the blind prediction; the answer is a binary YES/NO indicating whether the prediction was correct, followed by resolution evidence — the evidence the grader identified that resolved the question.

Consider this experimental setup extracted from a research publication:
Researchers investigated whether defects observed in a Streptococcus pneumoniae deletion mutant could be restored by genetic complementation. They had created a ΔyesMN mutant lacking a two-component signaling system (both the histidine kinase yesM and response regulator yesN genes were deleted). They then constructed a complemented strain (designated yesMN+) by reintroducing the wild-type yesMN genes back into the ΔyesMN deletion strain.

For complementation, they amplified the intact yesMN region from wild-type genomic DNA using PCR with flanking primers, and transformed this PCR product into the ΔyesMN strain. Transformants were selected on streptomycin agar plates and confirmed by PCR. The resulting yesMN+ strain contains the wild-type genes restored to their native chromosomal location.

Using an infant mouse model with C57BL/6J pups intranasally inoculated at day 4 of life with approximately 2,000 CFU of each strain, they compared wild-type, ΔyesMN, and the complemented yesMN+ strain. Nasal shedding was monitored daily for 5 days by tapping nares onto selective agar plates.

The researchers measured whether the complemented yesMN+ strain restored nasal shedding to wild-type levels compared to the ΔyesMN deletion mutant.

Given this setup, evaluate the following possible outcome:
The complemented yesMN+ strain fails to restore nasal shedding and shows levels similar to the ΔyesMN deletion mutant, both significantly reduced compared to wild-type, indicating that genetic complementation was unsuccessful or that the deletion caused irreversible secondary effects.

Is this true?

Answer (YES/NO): NO